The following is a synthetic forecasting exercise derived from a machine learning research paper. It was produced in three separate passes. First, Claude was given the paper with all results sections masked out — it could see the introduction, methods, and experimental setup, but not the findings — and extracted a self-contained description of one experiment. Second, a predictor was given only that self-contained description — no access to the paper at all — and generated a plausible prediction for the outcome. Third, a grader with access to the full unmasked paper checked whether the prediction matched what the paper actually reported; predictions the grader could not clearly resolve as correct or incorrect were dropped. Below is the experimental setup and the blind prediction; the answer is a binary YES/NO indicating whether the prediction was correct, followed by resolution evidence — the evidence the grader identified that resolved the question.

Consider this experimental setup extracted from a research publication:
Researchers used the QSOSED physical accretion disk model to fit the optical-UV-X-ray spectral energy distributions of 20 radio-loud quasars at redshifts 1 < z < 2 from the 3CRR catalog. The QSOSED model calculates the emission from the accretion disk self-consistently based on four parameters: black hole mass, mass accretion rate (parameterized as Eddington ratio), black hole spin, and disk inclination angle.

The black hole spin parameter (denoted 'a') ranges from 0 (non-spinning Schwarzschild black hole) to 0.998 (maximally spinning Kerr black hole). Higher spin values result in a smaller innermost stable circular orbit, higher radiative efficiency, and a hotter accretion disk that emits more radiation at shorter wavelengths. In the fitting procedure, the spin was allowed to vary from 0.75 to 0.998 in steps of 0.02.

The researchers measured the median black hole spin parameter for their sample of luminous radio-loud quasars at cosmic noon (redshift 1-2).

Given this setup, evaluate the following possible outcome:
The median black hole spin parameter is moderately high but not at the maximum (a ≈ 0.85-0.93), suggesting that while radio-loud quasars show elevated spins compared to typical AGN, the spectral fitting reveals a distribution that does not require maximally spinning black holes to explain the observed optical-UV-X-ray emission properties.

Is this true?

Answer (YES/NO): NO